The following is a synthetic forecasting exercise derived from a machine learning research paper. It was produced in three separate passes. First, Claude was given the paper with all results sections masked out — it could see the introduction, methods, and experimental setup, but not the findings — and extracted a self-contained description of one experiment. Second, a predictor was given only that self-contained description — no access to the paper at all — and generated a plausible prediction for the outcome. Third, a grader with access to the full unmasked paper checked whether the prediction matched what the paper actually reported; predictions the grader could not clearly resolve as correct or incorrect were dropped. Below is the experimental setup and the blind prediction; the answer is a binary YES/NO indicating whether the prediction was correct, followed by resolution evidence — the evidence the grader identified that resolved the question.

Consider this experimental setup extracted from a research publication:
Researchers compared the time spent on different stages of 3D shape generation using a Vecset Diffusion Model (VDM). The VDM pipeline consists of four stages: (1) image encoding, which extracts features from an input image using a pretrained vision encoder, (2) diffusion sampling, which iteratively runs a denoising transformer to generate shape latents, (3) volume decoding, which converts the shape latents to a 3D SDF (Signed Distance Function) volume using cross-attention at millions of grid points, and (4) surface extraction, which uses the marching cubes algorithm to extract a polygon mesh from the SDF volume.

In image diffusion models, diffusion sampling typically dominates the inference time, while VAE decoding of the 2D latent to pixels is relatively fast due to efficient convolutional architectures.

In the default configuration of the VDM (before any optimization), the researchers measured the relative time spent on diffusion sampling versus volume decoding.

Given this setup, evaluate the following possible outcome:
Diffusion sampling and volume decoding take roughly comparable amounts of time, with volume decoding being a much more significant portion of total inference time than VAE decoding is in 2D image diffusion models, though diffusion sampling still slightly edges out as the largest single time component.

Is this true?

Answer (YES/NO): NO